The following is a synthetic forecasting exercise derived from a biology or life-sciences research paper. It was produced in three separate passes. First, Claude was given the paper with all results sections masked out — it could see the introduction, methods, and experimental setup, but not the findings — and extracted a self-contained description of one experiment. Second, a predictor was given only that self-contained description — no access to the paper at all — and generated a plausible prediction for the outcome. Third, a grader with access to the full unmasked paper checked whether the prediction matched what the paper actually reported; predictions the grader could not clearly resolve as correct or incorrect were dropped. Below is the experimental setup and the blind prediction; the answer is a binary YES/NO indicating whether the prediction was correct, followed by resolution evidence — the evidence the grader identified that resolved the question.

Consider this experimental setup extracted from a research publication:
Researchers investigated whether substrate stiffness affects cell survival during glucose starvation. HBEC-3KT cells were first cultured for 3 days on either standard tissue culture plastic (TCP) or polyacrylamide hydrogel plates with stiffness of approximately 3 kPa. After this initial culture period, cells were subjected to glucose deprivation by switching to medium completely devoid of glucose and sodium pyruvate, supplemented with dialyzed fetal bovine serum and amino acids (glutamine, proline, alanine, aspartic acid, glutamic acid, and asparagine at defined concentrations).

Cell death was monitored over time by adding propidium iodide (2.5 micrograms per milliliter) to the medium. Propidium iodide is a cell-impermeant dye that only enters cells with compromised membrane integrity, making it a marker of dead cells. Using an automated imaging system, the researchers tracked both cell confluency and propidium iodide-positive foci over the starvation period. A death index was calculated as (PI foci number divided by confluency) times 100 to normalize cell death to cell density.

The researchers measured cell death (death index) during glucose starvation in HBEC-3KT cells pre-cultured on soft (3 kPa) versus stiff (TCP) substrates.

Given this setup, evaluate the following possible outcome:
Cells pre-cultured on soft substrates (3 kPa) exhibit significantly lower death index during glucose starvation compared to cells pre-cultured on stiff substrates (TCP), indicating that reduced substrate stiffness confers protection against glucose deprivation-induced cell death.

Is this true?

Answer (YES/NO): YES